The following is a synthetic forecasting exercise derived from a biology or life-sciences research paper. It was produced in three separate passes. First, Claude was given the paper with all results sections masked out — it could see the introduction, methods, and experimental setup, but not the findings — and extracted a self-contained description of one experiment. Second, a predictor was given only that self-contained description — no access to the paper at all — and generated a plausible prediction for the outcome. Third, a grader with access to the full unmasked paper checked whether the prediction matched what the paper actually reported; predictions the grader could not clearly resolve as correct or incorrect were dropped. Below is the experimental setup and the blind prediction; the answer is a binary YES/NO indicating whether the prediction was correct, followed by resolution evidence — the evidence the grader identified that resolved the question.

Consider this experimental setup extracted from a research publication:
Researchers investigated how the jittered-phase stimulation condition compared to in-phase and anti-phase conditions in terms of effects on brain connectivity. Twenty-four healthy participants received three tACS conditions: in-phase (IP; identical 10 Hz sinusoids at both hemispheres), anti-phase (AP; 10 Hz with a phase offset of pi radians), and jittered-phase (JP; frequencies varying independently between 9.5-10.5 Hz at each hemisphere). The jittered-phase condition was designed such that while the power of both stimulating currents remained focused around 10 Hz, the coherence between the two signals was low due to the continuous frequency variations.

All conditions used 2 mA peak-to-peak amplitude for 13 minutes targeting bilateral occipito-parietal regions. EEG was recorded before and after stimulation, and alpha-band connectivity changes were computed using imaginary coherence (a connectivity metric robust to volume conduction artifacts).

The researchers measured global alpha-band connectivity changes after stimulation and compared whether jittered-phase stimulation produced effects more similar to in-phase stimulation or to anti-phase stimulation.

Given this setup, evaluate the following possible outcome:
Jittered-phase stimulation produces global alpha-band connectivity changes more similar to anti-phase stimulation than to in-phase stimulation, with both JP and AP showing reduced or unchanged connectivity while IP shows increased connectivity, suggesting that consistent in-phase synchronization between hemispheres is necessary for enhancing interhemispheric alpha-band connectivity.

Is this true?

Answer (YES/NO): NO